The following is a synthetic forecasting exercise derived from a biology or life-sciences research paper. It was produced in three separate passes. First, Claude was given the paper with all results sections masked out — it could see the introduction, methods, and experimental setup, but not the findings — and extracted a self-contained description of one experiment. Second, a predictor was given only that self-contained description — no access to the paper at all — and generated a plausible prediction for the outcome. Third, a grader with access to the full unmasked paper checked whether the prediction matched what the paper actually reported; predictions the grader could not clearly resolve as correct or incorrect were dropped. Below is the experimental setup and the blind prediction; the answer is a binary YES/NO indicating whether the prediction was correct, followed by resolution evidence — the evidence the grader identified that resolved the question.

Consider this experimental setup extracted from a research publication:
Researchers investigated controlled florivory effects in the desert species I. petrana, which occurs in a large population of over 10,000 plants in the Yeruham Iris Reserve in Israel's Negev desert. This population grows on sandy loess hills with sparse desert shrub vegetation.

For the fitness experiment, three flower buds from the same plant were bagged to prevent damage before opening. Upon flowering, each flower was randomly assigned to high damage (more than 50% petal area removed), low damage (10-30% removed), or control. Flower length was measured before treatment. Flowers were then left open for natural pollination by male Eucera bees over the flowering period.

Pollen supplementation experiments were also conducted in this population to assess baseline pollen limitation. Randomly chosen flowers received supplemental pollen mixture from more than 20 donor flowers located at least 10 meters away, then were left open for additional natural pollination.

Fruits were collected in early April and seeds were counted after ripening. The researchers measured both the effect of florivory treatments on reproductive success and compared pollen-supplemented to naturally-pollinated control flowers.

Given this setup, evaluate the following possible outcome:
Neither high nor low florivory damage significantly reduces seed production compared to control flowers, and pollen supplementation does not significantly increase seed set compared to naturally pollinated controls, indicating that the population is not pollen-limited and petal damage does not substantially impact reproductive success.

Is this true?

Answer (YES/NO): NO